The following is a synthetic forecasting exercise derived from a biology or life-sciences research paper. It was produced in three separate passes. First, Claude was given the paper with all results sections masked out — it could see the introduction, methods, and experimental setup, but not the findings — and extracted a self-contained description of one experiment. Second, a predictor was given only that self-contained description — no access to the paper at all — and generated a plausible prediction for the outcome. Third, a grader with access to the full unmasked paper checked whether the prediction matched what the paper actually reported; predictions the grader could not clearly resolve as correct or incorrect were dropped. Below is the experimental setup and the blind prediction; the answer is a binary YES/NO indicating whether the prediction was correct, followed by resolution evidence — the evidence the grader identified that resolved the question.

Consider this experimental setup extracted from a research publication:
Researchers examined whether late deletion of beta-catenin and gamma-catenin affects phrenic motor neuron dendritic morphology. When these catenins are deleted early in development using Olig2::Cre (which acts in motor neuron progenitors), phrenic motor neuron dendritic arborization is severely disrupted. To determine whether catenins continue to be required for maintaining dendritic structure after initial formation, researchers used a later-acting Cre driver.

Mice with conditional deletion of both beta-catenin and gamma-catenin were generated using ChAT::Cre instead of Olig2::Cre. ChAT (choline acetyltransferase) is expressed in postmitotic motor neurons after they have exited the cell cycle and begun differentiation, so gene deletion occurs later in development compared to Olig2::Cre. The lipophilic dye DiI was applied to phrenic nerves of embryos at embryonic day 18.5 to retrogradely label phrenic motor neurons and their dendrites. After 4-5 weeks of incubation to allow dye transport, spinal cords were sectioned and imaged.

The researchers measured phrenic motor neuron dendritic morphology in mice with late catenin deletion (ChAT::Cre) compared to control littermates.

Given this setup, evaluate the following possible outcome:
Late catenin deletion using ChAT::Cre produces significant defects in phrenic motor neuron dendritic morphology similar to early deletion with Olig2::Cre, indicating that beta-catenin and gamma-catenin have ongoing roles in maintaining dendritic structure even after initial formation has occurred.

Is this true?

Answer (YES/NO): NO